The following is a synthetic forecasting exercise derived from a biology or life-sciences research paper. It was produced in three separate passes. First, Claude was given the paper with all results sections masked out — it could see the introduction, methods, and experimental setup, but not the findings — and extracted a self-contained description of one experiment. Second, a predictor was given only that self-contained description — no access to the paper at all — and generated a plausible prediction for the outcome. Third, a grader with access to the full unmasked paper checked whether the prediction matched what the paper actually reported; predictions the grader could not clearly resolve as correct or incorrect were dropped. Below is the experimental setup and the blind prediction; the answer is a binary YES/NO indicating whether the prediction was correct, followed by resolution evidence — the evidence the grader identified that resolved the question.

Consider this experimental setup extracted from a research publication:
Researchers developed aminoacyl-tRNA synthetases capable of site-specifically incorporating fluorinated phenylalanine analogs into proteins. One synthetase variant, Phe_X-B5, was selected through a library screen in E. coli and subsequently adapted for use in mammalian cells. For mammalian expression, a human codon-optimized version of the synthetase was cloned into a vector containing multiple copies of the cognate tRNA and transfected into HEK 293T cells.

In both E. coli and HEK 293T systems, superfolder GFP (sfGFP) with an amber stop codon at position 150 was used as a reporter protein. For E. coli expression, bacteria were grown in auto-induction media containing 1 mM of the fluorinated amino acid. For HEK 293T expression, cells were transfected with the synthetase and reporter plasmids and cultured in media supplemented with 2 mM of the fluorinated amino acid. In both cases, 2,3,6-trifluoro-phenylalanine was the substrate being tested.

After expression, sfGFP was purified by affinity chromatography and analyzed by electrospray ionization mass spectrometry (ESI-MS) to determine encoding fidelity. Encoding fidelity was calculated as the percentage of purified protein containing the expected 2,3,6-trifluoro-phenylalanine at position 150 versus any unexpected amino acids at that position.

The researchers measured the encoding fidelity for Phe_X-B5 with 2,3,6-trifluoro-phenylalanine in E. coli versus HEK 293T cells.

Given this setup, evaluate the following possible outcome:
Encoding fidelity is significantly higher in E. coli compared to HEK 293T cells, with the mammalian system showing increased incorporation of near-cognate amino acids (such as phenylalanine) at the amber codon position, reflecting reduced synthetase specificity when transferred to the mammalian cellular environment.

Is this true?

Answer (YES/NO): NO